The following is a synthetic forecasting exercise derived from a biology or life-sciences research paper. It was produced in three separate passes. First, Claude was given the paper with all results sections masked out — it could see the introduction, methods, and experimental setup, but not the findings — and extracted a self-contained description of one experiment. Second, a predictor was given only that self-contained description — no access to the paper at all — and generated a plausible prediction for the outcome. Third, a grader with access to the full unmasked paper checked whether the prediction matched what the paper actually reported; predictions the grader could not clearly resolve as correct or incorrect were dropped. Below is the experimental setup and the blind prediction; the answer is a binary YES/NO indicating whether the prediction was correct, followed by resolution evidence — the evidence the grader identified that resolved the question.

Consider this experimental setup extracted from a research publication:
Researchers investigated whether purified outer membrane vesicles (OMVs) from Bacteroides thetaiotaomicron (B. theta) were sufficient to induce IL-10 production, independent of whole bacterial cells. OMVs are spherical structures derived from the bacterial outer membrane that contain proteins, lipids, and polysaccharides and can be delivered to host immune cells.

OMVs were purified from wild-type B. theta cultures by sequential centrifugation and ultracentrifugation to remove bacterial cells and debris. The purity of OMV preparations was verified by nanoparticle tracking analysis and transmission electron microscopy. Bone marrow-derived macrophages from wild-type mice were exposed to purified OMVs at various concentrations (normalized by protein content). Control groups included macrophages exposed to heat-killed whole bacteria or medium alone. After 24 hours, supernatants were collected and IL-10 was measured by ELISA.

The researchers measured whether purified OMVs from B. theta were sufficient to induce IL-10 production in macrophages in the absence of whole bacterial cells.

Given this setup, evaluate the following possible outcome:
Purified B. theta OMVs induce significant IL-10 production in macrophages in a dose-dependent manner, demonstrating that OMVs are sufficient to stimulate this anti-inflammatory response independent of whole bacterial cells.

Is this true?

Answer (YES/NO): NO